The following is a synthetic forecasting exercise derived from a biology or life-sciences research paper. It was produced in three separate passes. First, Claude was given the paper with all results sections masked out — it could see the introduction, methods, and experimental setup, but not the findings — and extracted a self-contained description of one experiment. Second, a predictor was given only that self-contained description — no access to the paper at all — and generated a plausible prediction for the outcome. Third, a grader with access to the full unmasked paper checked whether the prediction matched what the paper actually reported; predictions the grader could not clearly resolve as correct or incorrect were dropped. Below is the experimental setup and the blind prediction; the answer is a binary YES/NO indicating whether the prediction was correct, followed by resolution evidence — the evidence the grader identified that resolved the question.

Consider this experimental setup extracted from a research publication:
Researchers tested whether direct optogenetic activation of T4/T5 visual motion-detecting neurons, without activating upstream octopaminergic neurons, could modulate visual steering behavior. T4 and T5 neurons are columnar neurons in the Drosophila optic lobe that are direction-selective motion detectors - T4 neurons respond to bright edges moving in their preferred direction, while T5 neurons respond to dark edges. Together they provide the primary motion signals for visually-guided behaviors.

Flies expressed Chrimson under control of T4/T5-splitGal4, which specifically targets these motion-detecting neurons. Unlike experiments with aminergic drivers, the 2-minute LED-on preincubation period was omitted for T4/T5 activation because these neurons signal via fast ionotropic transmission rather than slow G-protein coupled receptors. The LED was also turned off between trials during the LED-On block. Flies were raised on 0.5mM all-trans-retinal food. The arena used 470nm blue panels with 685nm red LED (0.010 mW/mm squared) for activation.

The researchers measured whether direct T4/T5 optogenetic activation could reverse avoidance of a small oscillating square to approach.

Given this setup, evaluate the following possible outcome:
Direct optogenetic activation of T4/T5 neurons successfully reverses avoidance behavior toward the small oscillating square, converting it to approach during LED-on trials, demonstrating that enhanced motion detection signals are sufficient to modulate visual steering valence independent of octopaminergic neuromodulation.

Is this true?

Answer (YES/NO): YES